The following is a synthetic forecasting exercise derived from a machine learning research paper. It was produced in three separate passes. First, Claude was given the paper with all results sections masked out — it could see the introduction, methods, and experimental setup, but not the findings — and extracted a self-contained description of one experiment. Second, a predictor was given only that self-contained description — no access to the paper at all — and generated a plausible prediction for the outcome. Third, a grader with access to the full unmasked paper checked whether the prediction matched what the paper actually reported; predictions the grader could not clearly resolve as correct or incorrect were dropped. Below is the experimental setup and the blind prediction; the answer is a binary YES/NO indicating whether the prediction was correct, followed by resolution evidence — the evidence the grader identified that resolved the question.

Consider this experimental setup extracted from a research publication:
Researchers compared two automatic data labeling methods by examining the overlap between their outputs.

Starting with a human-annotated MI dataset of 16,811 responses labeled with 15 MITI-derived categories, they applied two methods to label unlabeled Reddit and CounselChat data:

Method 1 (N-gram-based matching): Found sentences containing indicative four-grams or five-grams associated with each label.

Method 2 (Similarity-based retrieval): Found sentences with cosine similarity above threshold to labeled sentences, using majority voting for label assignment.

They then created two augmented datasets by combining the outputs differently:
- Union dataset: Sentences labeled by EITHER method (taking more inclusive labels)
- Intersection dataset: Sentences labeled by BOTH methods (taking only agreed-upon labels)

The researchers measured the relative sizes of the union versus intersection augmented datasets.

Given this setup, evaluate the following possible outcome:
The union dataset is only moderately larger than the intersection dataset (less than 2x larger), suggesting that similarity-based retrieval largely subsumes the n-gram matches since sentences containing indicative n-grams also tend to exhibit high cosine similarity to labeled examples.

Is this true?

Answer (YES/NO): NO